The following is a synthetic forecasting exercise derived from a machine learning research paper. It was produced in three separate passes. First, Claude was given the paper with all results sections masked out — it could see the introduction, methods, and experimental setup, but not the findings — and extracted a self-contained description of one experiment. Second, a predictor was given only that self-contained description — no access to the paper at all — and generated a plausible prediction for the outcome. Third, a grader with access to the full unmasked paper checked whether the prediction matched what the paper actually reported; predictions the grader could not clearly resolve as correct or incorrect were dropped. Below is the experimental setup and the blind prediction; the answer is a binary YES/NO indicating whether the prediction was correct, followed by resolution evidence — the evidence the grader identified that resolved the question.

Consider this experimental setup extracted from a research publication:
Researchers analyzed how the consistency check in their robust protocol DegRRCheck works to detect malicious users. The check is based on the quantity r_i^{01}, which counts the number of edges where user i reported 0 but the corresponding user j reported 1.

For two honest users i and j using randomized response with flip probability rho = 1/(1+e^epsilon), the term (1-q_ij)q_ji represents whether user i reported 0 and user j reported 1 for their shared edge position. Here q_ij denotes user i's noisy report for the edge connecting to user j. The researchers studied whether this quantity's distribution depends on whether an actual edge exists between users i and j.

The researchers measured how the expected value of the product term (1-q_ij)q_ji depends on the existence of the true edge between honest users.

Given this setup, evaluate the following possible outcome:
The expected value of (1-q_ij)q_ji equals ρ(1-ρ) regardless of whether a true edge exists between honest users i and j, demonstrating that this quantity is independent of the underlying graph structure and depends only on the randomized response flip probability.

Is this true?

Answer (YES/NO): YES